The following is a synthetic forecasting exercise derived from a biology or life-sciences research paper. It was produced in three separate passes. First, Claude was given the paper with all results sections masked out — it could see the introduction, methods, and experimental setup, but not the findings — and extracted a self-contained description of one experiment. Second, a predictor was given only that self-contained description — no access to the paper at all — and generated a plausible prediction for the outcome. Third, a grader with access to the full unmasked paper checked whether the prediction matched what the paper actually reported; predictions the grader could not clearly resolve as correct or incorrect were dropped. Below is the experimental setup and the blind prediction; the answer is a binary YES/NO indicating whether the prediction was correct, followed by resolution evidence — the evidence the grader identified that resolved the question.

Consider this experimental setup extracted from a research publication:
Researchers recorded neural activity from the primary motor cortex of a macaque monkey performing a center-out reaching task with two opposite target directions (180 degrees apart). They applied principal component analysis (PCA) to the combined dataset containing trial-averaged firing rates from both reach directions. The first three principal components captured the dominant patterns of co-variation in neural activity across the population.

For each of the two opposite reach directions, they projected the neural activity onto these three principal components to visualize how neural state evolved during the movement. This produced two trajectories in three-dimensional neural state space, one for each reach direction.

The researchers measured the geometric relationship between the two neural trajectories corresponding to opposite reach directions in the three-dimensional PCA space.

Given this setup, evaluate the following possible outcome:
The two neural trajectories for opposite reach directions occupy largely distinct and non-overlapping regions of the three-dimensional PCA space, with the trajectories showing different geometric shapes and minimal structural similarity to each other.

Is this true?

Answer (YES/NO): NO